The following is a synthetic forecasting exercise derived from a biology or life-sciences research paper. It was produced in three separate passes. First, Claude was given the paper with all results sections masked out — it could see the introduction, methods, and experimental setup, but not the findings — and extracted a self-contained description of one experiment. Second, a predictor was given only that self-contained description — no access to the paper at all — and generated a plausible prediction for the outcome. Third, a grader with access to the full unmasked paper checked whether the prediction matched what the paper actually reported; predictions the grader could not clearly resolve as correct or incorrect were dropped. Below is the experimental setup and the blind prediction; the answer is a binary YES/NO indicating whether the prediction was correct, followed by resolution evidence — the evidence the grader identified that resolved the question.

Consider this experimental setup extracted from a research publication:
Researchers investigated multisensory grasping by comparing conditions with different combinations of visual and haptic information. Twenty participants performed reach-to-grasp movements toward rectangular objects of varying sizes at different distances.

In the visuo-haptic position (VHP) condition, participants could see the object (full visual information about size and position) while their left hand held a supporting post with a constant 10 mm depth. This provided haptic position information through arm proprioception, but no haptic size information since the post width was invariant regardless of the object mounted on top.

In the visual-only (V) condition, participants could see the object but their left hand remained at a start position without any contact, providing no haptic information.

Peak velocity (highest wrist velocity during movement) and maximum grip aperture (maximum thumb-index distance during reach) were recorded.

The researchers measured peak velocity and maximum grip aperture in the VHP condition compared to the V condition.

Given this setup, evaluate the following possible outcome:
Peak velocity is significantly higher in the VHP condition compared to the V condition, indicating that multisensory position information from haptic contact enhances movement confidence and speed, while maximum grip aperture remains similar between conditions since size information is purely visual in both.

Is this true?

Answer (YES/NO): NO